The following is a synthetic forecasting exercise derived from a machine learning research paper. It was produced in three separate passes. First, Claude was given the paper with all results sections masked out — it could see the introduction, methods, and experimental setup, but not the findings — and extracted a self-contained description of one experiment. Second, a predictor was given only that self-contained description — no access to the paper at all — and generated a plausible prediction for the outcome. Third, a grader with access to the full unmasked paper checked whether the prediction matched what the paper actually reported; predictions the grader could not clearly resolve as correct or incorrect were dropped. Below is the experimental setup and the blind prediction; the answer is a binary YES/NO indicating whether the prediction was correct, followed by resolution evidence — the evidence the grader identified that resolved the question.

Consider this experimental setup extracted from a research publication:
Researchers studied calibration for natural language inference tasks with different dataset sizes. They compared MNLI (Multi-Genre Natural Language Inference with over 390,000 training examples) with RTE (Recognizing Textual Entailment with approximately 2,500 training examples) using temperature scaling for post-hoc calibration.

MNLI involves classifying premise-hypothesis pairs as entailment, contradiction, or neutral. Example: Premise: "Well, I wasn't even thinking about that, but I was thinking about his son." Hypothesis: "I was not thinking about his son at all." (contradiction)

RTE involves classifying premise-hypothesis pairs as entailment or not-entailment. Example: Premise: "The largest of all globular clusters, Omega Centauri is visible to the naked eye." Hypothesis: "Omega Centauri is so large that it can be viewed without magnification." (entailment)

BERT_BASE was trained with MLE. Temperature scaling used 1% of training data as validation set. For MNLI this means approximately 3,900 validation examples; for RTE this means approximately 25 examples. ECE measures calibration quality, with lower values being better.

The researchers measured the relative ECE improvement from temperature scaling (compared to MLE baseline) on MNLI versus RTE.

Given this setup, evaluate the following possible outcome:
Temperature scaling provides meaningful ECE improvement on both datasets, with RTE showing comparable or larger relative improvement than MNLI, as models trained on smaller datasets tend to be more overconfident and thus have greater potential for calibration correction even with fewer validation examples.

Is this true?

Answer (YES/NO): YES